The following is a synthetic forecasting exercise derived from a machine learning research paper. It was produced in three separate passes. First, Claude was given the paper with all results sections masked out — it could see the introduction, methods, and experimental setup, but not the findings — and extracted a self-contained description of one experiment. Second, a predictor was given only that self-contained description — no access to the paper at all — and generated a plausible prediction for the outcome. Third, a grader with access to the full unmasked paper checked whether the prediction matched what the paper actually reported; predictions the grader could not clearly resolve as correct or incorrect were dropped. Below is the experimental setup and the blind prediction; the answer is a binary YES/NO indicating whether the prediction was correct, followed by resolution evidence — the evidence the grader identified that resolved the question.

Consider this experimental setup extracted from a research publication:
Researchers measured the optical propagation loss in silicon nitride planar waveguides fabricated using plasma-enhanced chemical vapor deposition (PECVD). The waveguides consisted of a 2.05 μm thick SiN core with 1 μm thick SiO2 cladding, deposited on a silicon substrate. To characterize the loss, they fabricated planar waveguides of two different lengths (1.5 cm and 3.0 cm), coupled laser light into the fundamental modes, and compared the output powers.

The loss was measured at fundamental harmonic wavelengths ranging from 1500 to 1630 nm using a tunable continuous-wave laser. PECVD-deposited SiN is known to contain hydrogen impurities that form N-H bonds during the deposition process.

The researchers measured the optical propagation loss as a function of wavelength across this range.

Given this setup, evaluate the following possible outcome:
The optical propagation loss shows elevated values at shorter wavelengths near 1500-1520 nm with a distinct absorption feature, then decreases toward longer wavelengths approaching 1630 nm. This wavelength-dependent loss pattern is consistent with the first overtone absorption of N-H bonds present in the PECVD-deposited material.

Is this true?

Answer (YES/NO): YES